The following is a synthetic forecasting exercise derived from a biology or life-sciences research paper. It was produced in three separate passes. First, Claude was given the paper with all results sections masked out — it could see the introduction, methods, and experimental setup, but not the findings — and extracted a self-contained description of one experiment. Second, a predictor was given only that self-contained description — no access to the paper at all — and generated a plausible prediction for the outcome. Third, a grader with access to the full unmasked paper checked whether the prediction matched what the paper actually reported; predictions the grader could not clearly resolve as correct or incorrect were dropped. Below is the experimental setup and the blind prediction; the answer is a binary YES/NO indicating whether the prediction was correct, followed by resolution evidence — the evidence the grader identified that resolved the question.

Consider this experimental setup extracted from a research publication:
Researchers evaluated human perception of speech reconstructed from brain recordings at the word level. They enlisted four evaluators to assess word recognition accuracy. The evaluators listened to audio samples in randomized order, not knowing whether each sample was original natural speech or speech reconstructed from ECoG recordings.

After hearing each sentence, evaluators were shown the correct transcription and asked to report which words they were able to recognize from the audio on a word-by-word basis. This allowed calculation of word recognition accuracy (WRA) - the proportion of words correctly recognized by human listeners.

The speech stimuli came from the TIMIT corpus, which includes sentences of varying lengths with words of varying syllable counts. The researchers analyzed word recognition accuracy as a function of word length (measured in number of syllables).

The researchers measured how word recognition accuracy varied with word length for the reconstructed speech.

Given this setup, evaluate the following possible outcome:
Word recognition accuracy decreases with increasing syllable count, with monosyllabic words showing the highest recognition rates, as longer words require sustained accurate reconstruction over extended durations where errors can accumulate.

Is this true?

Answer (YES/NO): NO